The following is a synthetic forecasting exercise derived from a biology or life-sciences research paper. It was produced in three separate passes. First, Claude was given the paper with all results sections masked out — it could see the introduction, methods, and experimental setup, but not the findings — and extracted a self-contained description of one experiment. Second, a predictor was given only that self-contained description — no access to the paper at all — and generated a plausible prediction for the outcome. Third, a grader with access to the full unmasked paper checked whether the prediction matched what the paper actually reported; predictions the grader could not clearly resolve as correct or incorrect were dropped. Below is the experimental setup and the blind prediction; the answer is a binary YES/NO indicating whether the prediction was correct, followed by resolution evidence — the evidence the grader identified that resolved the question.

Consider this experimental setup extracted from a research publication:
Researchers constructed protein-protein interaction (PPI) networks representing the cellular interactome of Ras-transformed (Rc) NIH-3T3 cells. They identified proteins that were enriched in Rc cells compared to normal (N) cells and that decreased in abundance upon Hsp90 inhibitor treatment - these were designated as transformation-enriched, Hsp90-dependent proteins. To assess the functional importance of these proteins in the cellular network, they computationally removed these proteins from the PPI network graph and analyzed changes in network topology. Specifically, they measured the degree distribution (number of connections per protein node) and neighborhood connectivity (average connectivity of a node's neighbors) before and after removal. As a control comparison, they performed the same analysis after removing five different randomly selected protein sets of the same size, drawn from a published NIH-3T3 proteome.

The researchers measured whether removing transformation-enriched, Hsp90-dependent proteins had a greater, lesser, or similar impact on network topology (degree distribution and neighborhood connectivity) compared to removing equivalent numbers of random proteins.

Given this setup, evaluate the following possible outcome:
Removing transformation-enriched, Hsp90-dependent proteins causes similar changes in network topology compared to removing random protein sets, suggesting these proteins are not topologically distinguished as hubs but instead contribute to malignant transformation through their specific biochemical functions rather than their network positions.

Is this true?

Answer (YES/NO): NO